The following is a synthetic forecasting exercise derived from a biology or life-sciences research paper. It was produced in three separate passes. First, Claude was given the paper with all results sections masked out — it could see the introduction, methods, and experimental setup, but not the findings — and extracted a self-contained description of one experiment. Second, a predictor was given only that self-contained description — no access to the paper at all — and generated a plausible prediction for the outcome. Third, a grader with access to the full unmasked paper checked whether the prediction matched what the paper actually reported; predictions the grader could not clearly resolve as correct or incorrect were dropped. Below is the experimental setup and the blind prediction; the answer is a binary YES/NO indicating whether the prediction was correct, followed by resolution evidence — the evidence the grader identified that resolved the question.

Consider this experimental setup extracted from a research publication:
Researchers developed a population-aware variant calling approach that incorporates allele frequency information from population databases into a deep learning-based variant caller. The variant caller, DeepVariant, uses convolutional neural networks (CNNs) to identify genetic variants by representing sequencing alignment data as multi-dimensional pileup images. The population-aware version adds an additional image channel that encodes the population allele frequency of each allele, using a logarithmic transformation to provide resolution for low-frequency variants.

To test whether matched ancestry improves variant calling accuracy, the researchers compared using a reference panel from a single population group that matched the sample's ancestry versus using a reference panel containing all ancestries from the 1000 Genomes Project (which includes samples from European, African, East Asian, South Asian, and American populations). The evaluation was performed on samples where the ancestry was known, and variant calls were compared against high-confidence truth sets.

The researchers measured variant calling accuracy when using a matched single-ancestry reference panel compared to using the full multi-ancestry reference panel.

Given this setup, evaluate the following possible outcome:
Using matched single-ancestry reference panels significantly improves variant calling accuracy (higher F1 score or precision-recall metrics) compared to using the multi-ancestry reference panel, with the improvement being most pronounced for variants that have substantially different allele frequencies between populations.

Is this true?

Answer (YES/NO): NO